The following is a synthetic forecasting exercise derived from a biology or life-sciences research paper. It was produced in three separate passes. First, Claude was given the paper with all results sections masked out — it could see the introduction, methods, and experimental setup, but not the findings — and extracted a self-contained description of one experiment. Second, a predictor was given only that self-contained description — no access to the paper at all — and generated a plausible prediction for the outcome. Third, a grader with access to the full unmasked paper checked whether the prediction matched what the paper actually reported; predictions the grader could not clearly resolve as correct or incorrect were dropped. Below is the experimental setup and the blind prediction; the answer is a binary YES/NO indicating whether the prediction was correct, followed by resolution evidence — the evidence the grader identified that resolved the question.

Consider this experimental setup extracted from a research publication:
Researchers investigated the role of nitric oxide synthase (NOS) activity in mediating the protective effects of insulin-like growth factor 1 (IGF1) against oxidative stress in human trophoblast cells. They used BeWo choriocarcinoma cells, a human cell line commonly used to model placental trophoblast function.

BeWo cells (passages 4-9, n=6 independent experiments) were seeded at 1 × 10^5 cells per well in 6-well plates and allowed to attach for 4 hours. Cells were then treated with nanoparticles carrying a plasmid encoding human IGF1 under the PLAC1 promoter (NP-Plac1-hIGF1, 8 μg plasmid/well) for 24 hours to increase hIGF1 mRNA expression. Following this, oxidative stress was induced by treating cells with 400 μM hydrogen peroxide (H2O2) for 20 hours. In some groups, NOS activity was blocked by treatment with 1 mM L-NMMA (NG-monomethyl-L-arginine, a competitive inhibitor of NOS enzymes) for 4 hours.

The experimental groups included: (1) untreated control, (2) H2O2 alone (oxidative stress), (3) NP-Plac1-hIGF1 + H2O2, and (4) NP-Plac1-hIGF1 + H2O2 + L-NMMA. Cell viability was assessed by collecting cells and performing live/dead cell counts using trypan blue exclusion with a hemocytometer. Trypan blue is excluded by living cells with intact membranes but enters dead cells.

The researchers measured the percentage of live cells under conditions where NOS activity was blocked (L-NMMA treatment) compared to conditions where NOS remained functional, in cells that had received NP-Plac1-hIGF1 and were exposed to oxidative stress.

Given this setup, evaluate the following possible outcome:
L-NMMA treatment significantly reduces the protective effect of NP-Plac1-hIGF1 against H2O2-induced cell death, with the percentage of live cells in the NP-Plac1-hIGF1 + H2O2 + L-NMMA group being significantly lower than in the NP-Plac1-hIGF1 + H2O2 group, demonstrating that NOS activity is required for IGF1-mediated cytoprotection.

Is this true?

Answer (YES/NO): YES